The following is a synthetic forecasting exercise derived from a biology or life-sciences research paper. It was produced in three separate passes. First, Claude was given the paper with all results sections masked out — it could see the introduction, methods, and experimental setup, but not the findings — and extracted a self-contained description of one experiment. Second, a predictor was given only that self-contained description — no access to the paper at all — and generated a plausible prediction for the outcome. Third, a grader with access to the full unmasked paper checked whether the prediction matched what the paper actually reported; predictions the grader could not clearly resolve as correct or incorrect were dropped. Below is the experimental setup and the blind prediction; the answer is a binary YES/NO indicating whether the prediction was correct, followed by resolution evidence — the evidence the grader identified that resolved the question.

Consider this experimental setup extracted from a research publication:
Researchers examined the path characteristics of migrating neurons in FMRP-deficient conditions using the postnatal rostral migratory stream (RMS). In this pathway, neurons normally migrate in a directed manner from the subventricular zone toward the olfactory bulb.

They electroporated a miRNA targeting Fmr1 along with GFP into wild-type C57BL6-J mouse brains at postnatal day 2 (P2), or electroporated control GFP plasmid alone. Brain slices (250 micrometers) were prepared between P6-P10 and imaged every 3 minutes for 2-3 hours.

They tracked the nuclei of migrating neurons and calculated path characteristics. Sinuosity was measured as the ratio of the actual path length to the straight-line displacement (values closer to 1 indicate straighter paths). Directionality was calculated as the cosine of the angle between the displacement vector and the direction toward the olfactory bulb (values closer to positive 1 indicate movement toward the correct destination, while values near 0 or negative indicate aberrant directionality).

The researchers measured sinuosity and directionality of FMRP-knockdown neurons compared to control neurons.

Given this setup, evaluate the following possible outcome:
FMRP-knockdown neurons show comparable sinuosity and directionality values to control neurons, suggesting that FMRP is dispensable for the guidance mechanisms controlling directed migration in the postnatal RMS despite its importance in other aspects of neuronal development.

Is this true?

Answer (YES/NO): NO